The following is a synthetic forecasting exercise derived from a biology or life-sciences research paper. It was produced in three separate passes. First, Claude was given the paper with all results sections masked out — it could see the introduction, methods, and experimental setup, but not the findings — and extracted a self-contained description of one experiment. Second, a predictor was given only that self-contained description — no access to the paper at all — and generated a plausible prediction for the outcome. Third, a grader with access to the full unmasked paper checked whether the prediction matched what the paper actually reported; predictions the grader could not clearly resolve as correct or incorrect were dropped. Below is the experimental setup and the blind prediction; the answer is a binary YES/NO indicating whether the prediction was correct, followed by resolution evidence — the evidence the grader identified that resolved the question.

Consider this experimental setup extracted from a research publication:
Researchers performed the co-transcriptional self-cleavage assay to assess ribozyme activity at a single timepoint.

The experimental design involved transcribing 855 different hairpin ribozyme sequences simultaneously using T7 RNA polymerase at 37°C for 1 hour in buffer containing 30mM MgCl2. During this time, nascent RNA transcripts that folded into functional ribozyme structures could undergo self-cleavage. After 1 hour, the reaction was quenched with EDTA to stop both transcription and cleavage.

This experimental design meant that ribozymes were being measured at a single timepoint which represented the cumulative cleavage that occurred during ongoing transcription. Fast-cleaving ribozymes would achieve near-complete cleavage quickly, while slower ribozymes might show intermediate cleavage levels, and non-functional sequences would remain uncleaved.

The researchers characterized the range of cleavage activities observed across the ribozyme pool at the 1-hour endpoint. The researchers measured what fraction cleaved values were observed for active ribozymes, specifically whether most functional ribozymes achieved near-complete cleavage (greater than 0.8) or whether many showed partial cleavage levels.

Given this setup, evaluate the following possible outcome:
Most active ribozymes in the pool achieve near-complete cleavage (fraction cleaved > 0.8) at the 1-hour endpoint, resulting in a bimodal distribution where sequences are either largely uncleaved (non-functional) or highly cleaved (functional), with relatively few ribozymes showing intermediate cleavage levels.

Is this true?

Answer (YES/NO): YES